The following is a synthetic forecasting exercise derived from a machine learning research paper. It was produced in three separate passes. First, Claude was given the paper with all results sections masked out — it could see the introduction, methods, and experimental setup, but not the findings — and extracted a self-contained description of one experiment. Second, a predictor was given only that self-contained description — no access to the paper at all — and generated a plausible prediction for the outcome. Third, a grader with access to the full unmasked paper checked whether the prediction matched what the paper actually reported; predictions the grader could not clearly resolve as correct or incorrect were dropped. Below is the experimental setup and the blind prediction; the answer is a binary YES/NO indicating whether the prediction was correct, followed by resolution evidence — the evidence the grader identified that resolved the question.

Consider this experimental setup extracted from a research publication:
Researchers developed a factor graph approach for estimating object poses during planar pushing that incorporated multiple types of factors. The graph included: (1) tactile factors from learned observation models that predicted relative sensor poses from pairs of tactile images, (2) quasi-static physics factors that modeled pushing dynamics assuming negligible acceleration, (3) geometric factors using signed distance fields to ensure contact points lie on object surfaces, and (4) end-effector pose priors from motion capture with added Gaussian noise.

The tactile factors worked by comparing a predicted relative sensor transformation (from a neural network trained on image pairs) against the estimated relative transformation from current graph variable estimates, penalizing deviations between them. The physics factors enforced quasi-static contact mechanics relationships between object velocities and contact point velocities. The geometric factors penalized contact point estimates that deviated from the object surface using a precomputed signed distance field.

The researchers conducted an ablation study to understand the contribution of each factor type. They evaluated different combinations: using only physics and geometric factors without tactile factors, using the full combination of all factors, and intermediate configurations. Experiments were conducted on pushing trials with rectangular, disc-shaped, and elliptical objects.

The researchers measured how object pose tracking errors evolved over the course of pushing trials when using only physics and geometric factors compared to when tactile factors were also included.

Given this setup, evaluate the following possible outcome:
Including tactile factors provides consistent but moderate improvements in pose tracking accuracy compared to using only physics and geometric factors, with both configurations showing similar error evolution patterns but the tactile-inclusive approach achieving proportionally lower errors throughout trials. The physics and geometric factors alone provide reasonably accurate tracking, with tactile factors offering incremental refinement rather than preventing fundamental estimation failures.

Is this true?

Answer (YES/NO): NO